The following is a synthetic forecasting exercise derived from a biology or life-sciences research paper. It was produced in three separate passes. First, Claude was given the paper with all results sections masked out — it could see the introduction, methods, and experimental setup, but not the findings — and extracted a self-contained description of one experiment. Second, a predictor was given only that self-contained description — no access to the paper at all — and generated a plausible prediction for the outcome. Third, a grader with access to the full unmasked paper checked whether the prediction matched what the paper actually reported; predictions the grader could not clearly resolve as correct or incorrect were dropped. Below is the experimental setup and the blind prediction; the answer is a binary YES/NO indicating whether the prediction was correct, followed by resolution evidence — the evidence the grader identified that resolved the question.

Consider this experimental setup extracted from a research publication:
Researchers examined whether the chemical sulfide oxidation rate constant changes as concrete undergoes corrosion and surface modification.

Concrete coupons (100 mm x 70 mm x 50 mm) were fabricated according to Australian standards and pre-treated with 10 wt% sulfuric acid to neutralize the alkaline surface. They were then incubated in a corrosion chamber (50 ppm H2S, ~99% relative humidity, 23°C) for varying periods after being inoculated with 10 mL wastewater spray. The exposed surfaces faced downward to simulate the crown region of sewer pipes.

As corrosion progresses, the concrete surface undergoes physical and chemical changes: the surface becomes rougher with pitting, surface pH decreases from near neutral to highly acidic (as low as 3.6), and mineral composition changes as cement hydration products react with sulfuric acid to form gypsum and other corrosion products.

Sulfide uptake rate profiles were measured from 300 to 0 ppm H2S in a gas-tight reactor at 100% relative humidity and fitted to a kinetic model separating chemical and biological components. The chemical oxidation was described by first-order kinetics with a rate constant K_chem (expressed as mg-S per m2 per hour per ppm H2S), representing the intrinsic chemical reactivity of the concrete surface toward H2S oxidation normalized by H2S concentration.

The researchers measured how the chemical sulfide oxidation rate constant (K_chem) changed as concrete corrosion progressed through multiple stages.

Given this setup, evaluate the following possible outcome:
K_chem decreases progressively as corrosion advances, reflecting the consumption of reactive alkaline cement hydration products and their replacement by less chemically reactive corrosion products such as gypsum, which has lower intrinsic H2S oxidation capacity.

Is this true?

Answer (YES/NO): NO